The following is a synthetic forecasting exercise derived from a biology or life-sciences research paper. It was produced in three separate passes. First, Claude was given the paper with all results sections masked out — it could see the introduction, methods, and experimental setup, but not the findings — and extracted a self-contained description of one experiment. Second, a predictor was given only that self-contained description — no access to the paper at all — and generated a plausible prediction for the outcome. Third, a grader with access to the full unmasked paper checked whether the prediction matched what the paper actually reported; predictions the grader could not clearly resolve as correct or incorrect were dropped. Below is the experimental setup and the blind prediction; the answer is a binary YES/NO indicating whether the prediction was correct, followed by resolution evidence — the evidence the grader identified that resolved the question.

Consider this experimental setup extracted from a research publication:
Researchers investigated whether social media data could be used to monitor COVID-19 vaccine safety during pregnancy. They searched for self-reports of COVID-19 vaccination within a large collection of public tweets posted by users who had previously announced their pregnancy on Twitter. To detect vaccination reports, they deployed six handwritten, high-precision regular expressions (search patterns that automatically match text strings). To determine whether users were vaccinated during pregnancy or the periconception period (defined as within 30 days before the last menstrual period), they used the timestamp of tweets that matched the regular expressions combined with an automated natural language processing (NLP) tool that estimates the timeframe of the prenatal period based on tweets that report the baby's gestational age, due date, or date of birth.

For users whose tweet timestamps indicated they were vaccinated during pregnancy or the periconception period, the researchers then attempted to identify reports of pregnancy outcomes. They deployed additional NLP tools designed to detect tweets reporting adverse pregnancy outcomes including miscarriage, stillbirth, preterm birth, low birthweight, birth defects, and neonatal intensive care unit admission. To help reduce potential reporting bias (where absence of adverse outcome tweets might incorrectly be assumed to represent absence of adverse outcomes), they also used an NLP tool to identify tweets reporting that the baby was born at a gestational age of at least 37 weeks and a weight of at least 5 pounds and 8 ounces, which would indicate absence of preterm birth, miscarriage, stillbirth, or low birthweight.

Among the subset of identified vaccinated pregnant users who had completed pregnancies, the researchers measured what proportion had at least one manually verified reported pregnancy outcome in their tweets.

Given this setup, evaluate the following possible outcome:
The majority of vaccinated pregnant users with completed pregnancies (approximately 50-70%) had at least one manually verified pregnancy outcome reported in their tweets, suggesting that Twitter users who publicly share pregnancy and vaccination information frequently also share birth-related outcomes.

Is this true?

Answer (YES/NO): NO